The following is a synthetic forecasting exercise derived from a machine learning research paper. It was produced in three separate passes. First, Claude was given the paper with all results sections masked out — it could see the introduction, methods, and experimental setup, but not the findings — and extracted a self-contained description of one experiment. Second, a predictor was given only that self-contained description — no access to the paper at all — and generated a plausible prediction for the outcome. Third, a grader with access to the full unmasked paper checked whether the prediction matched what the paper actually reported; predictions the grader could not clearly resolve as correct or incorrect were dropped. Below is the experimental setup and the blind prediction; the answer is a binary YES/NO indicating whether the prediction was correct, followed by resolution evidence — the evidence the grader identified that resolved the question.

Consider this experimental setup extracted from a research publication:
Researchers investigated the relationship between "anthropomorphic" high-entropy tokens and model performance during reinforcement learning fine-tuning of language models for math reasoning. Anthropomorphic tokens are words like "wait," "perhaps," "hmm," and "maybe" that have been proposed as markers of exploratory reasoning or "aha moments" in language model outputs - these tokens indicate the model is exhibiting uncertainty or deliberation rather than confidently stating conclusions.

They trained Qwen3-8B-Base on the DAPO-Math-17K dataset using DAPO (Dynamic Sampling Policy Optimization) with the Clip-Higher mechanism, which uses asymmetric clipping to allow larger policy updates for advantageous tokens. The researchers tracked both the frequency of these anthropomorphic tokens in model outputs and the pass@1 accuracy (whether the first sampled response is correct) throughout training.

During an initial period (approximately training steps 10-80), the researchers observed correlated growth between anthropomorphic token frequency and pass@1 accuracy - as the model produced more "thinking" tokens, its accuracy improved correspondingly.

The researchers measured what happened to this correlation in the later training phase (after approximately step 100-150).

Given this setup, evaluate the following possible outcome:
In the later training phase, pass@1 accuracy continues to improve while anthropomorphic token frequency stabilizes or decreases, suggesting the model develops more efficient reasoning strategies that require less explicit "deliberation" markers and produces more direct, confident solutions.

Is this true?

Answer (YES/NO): NO